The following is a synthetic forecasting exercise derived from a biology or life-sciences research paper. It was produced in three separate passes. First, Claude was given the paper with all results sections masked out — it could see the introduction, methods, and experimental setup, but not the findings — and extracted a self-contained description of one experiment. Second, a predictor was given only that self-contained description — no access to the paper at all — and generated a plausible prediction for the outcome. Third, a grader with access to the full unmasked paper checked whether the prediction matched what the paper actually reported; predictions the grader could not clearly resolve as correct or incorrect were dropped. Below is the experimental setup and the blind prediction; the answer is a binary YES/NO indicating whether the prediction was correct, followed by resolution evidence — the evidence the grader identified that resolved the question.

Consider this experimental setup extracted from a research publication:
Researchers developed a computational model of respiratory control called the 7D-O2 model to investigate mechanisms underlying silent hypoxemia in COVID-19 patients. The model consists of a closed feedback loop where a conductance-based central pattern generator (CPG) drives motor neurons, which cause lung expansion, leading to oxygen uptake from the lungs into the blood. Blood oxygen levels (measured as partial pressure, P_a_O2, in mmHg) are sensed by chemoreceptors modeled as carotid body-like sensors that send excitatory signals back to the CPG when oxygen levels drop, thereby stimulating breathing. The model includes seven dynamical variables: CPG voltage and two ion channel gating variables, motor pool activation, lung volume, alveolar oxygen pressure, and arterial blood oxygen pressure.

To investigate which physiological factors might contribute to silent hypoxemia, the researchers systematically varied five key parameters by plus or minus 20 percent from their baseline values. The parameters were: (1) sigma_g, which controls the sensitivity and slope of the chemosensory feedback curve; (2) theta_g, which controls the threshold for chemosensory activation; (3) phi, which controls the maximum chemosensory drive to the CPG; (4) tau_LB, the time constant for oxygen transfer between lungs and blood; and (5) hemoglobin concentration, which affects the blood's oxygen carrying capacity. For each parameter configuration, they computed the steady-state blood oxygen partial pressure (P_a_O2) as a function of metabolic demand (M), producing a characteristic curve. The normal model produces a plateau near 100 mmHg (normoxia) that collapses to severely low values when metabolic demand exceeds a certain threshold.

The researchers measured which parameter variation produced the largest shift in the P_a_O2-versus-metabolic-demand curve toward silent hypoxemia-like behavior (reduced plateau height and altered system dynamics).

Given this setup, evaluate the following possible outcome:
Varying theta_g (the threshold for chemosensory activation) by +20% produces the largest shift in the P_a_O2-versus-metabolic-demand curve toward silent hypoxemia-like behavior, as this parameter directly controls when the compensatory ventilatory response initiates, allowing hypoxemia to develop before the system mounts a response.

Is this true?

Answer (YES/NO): NO